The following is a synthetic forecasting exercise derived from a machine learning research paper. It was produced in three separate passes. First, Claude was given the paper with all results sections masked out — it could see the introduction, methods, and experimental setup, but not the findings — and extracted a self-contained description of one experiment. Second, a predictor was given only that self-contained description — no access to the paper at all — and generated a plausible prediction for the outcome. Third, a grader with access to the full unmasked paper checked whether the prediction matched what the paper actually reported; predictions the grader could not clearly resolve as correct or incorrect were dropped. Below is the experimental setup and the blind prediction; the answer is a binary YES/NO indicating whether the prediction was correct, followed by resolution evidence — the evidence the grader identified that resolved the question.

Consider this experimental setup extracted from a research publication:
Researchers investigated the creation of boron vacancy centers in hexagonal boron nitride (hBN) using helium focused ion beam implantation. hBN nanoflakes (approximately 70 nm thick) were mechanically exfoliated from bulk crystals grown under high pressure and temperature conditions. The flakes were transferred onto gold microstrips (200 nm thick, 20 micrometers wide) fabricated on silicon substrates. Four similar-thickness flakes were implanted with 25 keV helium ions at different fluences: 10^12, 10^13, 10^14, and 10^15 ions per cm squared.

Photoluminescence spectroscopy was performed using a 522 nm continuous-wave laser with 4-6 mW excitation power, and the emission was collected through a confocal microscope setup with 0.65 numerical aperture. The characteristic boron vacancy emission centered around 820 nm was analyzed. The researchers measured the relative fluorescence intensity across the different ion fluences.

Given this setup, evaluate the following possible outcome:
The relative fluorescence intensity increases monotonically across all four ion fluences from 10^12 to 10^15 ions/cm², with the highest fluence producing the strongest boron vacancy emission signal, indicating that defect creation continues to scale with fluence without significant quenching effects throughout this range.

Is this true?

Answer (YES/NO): NO